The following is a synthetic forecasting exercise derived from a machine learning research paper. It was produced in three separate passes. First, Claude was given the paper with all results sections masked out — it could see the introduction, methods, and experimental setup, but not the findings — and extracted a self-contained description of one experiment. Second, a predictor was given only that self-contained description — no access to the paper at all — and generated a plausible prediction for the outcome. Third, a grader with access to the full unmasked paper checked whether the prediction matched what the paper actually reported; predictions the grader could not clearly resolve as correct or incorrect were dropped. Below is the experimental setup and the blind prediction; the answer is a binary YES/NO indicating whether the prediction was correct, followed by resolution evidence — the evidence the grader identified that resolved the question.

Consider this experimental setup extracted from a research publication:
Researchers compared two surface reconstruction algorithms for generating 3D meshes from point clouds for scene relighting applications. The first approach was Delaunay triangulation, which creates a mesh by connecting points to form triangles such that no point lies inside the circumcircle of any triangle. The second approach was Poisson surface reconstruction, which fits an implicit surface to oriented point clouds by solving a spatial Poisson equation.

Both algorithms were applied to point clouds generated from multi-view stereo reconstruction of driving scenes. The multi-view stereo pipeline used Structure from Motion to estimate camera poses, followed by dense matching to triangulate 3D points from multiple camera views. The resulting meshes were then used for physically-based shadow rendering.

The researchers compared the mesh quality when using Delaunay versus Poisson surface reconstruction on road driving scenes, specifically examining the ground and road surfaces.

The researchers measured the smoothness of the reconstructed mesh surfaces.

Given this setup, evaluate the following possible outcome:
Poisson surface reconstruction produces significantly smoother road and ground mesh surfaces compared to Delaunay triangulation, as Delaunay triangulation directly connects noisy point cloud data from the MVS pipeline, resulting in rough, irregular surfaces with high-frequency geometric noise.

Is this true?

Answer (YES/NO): YES